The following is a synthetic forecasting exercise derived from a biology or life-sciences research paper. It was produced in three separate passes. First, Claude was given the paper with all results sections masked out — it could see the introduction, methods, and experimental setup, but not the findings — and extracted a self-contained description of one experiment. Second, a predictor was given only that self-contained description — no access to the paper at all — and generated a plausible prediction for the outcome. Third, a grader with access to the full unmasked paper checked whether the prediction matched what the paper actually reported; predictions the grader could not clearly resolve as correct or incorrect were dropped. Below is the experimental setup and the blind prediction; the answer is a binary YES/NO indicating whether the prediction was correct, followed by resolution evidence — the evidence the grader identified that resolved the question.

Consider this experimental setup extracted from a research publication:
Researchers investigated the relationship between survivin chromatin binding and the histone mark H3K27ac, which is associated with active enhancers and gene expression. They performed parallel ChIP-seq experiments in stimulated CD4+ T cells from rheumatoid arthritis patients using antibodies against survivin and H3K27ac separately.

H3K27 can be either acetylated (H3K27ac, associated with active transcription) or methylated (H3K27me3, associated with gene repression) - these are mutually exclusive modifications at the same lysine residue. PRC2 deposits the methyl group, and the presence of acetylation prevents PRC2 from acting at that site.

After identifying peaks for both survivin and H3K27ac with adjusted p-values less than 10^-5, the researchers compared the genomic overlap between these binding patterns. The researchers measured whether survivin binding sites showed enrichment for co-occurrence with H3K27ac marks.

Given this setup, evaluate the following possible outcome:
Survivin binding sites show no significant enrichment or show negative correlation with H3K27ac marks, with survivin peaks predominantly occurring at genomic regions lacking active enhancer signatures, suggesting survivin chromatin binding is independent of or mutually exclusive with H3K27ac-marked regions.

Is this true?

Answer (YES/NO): NO